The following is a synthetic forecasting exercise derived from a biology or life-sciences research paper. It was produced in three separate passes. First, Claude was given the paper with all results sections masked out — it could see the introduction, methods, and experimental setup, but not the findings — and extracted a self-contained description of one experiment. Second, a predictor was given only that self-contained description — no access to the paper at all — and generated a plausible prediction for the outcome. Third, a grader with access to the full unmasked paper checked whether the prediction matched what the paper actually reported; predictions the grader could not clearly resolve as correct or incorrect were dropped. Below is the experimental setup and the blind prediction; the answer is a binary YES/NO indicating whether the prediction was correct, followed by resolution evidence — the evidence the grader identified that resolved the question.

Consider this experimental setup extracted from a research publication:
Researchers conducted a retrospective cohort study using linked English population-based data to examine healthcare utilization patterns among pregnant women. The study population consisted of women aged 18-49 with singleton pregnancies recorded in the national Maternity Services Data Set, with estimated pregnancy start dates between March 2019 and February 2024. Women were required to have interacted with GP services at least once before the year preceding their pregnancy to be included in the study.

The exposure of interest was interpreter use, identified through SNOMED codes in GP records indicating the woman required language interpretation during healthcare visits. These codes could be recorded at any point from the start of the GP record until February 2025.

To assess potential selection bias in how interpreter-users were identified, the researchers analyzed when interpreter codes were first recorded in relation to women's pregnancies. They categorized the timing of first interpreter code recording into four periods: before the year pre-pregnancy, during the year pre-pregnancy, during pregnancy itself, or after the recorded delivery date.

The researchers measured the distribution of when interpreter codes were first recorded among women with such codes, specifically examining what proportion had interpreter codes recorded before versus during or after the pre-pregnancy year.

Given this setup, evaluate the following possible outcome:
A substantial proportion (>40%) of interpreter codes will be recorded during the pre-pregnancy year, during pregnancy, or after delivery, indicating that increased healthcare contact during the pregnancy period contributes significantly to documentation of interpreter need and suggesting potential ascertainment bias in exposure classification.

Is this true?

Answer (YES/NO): NO